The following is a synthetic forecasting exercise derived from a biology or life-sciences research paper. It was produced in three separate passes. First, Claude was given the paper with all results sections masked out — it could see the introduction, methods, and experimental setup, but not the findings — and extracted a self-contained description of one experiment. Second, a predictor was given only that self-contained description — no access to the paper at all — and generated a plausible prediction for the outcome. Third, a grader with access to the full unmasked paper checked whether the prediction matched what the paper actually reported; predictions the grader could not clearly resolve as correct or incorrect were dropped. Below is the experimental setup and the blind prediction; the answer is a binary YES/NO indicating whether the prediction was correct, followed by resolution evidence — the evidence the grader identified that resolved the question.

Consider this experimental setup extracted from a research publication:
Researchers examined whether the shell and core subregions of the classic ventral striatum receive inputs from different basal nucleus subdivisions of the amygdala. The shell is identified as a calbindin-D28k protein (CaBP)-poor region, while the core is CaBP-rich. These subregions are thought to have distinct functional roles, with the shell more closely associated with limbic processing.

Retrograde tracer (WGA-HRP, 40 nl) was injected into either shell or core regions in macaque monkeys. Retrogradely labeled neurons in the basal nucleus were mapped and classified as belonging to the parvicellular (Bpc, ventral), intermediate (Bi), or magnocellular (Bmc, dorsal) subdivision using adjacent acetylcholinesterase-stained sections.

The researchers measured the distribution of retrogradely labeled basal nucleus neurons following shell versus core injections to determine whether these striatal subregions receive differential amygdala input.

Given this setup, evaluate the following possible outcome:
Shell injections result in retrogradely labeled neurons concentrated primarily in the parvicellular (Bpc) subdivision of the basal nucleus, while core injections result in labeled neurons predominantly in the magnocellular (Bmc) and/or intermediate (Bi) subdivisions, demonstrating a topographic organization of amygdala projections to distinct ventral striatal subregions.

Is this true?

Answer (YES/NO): NO